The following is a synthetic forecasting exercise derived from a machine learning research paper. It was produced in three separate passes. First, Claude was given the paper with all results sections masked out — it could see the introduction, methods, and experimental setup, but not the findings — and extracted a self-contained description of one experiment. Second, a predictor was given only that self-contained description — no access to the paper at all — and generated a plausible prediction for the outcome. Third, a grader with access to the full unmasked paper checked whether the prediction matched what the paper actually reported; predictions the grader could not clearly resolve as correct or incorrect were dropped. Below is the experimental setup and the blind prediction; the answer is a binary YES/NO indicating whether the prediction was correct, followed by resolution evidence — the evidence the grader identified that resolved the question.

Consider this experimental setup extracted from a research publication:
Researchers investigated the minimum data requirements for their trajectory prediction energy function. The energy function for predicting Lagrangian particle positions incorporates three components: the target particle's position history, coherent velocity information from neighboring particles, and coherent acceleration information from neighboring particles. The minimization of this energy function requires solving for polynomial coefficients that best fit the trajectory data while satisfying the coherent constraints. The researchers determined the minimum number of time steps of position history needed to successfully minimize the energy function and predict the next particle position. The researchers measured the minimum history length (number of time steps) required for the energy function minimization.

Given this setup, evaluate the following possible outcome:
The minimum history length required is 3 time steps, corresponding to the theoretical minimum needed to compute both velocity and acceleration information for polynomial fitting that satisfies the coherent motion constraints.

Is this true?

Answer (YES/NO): NO